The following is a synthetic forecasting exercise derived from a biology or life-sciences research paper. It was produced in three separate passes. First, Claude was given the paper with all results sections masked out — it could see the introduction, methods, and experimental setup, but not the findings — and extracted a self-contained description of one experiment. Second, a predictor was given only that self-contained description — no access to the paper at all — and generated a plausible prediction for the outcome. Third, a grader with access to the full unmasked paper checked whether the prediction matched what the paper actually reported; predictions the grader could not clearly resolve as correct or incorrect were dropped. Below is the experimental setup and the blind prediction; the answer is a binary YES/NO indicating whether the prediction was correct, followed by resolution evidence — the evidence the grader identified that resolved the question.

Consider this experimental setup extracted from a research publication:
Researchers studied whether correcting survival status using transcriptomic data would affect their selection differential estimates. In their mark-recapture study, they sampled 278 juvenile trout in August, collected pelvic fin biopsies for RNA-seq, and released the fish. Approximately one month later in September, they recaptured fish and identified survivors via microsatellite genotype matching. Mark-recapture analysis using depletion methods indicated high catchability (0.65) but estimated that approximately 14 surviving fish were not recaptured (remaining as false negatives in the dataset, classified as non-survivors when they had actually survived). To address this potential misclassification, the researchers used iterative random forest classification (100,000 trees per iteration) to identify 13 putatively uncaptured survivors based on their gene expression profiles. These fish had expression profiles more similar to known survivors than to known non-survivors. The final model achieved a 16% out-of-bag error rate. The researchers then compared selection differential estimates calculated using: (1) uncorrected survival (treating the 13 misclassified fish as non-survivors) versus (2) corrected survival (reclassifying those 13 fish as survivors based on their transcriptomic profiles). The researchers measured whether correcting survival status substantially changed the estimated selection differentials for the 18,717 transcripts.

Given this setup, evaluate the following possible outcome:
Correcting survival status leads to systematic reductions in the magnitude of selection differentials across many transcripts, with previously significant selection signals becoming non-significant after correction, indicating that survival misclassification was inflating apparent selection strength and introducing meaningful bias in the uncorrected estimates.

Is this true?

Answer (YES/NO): NO